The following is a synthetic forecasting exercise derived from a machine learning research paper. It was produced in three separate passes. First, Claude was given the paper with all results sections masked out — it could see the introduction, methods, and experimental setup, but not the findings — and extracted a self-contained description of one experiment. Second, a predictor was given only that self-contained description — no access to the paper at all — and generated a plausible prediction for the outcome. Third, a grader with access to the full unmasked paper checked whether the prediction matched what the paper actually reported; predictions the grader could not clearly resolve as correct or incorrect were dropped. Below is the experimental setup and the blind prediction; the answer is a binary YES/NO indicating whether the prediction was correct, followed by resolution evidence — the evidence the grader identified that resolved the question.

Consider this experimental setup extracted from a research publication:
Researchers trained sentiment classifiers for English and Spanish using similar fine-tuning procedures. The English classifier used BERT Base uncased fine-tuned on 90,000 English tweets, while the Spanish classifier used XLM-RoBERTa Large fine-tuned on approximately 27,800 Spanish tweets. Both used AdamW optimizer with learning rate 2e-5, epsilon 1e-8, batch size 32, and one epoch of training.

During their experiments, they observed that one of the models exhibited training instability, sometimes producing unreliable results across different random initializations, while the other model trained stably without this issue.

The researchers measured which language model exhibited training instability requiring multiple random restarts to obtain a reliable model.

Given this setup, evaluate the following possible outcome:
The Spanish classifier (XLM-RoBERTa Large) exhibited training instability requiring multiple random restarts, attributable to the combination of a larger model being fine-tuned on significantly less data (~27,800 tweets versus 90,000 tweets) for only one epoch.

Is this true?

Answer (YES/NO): YES